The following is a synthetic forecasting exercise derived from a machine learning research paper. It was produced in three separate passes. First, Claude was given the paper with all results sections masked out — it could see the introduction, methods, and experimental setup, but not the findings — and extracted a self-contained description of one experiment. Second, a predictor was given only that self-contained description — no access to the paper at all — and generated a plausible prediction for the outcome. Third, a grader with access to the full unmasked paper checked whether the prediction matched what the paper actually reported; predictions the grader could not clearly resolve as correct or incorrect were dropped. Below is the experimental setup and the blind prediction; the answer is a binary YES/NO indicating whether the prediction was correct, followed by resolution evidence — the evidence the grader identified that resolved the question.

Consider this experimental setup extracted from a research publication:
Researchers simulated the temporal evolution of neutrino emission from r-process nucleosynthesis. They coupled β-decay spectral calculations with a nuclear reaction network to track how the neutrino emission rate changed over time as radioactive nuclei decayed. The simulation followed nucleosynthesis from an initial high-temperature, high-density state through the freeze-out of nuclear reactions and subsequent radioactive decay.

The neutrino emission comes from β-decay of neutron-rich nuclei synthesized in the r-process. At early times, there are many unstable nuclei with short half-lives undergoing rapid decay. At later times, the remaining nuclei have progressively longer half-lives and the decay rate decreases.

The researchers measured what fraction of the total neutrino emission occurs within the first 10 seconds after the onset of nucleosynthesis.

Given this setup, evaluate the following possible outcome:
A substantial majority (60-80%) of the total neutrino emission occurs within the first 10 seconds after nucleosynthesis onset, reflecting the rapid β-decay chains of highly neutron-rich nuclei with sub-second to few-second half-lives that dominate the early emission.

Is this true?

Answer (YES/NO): NO